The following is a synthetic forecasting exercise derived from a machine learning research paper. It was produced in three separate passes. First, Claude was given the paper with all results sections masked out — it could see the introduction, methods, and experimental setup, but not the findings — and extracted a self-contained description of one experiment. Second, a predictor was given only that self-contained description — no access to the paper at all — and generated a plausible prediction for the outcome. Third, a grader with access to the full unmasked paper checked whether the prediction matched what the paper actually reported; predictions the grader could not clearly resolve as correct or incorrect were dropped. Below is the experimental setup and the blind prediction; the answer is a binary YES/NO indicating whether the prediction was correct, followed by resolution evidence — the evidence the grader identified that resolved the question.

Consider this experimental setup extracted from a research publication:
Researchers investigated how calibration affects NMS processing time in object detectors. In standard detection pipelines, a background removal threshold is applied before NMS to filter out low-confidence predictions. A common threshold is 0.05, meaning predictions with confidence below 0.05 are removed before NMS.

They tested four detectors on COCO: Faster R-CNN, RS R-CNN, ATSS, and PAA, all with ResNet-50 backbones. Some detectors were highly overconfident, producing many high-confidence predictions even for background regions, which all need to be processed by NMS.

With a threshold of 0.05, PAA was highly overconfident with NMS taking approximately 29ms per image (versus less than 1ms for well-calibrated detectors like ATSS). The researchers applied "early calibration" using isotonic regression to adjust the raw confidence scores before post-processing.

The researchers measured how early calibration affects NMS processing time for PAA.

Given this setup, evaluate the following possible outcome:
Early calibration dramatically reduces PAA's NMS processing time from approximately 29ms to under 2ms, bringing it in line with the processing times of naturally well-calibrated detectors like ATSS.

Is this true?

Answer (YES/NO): YES